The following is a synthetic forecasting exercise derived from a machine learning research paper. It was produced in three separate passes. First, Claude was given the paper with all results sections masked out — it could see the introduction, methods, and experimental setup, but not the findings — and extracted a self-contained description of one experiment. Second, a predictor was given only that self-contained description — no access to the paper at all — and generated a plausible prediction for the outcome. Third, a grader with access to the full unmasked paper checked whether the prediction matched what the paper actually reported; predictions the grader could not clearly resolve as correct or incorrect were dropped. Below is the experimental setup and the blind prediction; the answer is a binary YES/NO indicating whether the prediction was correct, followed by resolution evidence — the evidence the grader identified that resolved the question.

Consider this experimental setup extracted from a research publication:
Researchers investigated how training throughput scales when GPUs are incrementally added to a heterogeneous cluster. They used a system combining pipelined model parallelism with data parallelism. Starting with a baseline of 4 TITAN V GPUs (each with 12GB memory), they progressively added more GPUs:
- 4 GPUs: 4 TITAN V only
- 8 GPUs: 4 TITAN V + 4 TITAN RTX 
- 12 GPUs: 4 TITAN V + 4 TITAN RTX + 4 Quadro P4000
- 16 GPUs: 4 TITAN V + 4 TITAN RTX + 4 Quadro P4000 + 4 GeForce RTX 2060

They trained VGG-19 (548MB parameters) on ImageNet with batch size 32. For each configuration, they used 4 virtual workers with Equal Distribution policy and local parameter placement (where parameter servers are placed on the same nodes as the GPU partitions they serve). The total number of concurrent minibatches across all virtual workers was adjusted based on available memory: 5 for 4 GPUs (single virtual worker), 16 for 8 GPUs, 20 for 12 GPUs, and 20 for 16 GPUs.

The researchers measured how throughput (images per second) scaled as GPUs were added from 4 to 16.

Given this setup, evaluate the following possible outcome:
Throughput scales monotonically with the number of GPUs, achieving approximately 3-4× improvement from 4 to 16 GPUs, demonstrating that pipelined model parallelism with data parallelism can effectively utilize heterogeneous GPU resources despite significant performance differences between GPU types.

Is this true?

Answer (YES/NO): NO